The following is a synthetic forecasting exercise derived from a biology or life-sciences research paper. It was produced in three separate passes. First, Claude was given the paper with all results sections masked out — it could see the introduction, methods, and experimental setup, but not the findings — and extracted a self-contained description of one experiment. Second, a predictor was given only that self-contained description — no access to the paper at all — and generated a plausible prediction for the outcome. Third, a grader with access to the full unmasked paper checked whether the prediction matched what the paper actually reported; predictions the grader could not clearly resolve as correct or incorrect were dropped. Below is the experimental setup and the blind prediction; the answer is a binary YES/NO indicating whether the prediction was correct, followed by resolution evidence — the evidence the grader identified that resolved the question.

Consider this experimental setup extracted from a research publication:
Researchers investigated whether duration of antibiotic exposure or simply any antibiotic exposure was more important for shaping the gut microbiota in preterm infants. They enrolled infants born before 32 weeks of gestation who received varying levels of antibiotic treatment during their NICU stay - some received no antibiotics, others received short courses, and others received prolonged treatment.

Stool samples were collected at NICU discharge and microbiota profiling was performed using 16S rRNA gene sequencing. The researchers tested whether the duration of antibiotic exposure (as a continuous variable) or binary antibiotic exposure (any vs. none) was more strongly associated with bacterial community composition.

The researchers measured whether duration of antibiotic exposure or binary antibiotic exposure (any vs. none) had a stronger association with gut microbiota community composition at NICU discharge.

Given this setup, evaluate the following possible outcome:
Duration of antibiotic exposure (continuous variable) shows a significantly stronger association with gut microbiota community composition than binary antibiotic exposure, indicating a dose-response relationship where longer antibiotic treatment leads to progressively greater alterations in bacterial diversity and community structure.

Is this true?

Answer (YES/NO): NO